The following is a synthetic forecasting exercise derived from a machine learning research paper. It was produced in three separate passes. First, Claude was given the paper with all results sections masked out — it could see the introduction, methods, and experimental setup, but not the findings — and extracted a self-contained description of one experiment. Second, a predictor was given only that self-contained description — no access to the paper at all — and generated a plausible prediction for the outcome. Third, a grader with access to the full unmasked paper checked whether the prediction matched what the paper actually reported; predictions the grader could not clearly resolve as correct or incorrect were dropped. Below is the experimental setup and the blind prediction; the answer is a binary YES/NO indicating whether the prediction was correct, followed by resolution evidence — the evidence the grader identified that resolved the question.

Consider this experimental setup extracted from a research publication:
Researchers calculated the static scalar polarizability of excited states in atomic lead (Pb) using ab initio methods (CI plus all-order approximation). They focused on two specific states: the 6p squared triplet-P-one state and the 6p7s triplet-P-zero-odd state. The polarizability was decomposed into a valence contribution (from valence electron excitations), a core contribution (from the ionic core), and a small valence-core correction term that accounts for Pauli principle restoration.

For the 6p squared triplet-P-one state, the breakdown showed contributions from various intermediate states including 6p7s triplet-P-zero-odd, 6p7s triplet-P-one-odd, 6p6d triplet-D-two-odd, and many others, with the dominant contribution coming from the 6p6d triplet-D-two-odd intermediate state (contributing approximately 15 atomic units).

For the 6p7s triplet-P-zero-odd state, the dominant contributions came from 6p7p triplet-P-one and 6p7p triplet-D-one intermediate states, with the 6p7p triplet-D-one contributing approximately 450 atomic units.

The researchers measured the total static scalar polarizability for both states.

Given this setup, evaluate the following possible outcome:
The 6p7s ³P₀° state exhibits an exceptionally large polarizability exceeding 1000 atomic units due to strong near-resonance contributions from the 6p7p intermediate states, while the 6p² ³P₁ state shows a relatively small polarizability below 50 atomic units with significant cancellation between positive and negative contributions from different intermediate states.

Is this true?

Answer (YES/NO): NO